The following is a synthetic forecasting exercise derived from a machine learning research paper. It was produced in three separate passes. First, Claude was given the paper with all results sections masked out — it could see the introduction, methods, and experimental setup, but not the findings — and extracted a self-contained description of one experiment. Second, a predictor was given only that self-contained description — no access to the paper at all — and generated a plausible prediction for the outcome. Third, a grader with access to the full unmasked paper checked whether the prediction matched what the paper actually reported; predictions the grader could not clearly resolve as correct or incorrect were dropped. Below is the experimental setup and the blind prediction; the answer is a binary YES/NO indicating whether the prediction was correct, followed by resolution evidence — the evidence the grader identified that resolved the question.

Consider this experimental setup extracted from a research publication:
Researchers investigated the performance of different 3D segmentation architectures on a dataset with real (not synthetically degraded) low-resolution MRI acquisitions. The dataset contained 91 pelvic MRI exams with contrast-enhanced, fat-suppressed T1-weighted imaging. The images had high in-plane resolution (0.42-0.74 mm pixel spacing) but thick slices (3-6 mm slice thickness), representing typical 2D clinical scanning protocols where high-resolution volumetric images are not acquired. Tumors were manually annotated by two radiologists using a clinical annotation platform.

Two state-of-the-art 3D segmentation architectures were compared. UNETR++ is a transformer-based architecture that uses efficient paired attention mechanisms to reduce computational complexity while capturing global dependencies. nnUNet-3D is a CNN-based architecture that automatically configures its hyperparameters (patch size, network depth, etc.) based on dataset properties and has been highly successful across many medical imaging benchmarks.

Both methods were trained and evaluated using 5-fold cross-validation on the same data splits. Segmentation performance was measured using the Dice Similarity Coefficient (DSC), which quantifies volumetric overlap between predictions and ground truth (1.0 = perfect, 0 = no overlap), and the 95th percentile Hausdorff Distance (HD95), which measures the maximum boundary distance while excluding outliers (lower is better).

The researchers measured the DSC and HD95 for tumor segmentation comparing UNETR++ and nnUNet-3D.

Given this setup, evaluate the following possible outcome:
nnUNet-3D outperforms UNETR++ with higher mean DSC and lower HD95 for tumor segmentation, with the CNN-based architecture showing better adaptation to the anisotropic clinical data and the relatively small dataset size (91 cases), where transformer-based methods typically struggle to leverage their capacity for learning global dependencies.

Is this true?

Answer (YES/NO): YES